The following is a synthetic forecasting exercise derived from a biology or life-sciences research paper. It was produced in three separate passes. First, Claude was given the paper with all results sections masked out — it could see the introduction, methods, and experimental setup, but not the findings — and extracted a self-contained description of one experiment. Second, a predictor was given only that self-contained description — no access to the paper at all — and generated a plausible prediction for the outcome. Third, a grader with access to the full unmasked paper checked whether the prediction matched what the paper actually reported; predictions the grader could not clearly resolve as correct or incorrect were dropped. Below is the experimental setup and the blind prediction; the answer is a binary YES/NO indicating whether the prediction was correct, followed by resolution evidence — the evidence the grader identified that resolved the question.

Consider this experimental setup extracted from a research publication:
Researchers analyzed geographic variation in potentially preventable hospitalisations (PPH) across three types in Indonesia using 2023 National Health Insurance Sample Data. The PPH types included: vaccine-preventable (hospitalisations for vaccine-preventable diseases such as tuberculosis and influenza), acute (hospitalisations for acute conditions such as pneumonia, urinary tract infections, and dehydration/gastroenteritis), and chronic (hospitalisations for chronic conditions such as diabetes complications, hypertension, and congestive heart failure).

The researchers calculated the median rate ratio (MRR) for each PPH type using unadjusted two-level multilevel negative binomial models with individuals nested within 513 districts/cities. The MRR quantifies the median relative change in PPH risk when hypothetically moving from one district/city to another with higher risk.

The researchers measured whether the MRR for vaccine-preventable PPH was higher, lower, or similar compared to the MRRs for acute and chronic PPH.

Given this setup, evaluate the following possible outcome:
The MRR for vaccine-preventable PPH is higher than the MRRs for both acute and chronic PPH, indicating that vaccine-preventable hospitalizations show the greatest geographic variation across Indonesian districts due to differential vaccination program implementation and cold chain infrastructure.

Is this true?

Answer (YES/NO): YES